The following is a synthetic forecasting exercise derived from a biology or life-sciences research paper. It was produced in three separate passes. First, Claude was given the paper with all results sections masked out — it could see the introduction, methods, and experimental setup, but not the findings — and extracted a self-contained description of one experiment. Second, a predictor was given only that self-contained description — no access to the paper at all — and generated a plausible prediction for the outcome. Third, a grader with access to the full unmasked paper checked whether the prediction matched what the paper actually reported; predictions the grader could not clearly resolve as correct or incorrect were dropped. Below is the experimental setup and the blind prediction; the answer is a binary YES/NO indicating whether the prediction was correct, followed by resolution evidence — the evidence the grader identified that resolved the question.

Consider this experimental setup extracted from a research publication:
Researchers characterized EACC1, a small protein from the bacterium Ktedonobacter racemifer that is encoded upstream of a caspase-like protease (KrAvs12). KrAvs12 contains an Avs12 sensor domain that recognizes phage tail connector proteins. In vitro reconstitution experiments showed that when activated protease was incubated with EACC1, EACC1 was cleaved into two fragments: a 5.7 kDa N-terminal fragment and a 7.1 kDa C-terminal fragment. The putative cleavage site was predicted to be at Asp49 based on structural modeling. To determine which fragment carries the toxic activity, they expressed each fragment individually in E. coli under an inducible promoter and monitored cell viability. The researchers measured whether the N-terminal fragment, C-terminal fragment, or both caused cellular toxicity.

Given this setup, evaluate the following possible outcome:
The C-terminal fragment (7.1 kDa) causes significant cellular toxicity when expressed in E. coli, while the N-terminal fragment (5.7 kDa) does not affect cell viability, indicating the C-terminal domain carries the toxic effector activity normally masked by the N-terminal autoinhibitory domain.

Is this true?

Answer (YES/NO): YES